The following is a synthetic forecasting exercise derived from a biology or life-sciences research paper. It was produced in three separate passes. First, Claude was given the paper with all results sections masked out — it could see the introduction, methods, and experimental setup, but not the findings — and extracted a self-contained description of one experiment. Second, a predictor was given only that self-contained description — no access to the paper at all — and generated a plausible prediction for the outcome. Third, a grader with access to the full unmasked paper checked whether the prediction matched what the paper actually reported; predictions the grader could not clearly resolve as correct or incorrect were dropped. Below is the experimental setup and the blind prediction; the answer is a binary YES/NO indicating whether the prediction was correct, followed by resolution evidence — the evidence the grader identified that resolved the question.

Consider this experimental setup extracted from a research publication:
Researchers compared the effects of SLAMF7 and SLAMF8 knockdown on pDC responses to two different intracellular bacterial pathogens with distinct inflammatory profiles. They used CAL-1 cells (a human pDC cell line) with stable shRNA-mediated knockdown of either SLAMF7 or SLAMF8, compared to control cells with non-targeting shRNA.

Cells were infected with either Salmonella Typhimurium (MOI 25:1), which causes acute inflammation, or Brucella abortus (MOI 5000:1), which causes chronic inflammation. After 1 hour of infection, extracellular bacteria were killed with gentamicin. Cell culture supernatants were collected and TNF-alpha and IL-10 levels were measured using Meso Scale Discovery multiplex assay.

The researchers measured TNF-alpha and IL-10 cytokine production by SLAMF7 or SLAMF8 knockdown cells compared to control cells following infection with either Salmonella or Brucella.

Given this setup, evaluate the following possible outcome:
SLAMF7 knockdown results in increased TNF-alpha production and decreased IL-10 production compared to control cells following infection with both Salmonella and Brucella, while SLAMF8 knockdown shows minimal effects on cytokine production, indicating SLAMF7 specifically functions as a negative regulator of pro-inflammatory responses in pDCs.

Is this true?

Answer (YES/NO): NO